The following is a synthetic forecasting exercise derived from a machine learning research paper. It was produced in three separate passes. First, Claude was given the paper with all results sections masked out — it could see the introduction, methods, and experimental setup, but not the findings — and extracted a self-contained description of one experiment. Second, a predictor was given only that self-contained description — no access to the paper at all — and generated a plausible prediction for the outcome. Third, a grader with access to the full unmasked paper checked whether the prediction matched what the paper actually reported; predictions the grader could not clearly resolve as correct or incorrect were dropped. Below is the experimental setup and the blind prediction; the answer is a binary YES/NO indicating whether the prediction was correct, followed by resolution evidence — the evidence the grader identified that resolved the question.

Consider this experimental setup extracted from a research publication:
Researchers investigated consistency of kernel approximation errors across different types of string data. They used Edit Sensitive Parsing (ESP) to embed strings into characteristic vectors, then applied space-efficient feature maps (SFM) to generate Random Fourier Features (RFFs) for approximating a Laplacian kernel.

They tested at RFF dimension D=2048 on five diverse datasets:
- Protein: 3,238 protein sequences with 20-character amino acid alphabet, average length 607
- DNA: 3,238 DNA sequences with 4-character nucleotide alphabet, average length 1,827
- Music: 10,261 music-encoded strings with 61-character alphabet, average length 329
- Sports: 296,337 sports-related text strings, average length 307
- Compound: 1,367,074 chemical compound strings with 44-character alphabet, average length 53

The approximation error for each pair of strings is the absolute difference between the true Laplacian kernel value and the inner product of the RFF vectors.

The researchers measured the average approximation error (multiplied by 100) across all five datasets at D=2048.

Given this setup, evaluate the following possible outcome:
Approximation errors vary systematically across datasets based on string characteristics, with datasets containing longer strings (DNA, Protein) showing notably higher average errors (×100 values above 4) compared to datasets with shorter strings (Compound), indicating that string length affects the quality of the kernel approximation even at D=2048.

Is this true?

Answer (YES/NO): NO